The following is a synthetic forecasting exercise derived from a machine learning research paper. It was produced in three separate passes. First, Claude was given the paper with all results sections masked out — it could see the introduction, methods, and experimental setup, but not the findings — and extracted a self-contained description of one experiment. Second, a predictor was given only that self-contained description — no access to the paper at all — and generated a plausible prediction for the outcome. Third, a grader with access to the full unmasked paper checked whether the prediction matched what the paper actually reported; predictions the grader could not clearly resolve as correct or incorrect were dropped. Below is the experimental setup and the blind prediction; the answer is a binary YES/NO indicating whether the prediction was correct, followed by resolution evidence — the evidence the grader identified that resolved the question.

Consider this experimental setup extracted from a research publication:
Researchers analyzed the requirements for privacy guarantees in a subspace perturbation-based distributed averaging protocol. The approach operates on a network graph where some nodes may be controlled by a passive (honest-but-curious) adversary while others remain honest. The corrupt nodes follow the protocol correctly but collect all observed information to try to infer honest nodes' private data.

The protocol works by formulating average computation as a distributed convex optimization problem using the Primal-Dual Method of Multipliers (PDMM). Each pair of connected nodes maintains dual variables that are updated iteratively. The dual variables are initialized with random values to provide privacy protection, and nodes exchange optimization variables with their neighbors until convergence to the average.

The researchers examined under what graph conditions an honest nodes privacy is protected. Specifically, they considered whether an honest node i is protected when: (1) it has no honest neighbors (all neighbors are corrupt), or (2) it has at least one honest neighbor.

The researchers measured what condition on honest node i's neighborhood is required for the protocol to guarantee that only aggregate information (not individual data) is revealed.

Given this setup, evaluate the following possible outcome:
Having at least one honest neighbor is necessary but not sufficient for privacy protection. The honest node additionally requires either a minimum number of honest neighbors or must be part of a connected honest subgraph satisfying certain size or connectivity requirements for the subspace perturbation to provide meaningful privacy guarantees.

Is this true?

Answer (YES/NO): YES